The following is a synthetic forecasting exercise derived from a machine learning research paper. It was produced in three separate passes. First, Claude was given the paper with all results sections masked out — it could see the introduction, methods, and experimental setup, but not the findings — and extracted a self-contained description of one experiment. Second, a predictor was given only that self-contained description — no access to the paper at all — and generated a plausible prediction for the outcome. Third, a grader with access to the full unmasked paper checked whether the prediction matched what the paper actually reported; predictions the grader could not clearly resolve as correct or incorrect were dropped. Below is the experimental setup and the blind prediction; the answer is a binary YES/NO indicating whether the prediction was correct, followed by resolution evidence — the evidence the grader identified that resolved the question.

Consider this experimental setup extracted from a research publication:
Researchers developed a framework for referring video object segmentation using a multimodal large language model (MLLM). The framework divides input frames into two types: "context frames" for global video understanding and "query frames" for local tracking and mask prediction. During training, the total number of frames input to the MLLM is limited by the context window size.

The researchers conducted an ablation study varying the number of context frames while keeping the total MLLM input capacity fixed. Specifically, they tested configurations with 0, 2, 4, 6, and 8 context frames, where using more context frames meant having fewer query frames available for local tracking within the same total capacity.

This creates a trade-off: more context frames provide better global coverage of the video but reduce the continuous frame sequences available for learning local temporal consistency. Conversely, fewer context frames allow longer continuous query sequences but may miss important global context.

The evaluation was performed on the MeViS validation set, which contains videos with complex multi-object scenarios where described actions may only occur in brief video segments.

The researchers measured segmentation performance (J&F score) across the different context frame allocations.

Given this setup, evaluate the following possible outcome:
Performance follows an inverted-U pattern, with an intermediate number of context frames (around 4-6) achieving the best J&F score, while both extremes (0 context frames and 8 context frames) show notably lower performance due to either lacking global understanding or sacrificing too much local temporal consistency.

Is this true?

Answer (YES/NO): YES